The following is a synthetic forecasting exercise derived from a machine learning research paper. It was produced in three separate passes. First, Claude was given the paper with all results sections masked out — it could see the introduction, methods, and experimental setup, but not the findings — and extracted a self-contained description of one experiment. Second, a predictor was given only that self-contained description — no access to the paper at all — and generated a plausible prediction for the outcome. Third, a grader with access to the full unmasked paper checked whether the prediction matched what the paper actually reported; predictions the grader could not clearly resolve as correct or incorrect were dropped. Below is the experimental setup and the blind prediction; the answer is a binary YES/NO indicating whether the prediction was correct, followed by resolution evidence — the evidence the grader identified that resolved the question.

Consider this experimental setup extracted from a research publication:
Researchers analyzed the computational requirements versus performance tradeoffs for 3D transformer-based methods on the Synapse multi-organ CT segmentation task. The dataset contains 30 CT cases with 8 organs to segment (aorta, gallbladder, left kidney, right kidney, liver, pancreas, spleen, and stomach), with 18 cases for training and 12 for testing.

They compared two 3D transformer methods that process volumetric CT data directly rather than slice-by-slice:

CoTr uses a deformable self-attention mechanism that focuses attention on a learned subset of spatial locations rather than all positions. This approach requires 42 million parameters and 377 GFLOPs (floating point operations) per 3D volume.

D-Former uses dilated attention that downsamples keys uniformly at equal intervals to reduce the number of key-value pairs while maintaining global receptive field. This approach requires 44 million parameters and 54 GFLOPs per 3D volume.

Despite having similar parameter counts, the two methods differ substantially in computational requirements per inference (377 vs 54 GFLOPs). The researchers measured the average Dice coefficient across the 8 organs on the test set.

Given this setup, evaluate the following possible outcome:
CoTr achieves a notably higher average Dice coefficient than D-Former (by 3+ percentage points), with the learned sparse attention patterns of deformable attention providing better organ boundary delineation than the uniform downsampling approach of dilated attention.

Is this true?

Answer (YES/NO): NO